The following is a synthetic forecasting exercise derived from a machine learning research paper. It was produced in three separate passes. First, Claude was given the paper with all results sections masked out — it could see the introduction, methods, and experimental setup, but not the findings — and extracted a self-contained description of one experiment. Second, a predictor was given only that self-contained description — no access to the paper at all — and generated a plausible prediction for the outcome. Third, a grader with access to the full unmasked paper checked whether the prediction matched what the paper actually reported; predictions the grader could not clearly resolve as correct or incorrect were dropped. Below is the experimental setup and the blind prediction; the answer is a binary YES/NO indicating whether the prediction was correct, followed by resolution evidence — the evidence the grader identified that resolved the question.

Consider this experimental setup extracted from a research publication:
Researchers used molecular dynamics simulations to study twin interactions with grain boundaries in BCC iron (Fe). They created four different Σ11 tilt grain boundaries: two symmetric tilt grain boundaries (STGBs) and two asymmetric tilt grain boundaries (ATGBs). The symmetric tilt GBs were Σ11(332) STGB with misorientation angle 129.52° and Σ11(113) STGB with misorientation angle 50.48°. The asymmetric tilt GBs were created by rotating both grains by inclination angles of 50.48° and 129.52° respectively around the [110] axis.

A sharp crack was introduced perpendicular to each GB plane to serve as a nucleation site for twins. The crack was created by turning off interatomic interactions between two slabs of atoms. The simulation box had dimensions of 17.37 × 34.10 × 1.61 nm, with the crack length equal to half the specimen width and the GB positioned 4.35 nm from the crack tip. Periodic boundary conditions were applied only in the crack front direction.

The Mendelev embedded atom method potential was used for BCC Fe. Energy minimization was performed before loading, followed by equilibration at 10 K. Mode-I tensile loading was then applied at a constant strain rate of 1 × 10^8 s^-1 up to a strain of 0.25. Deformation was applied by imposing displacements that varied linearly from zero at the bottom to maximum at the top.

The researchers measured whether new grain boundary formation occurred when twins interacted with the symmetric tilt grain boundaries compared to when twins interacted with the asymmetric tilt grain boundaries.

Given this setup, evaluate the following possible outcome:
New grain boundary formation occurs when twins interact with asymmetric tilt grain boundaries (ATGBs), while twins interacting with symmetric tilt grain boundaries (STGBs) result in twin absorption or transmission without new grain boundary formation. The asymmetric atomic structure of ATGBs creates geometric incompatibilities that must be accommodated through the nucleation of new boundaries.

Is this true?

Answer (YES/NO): YES